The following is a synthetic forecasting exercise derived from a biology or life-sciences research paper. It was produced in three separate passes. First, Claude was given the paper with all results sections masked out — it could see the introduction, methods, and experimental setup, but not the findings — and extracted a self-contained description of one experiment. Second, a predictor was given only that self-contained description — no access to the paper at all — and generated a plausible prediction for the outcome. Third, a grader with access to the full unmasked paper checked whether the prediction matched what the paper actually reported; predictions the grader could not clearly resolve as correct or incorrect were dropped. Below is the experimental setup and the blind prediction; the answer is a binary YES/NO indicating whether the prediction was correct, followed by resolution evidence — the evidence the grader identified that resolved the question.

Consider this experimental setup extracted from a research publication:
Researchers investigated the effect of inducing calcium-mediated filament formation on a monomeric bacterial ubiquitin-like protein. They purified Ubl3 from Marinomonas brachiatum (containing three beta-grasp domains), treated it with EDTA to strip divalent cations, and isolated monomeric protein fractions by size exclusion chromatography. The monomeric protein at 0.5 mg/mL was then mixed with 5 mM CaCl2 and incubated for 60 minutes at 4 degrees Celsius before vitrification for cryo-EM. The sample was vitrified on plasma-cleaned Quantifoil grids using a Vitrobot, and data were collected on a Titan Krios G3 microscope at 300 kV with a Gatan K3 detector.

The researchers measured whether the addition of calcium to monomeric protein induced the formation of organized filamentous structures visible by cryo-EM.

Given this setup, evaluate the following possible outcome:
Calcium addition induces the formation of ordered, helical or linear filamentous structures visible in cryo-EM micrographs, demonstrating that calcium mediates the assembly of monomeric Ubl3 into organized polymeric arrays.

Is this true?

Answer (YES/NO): YES